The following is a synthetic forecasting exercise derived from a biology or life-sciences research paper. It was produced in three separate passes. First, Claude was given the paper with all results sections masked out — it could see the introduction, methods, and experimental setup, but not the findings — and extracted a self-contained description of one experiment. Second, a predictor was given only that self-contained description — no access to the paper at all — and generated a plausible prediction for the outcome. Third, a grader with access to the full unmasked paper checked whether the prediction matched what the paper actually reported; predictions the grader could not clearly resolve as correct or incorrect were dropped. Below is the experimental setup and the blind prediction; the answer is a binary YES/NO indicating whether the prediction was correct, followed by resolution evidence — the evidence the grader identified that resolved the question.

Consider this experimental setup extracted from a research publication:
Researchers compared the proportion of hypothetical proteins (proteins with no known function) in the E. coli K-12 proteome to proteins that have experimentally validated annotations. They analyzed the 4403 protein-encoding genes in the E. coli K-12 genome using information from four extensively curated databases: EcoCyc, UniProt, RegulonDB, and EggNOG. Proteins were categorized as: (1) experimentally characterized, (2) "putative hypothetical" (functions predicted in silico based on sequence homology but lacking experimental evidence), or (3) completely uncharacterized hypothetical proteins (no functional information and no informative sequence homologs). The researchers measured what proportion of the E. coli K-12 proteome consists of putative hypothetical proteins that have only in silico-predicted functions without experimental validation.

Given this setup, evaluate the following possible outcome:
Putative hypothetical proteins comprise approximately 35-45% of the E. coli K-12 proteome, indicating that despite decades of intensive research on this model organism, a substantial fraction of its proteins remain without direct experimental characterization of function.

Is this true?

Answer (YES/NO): NO